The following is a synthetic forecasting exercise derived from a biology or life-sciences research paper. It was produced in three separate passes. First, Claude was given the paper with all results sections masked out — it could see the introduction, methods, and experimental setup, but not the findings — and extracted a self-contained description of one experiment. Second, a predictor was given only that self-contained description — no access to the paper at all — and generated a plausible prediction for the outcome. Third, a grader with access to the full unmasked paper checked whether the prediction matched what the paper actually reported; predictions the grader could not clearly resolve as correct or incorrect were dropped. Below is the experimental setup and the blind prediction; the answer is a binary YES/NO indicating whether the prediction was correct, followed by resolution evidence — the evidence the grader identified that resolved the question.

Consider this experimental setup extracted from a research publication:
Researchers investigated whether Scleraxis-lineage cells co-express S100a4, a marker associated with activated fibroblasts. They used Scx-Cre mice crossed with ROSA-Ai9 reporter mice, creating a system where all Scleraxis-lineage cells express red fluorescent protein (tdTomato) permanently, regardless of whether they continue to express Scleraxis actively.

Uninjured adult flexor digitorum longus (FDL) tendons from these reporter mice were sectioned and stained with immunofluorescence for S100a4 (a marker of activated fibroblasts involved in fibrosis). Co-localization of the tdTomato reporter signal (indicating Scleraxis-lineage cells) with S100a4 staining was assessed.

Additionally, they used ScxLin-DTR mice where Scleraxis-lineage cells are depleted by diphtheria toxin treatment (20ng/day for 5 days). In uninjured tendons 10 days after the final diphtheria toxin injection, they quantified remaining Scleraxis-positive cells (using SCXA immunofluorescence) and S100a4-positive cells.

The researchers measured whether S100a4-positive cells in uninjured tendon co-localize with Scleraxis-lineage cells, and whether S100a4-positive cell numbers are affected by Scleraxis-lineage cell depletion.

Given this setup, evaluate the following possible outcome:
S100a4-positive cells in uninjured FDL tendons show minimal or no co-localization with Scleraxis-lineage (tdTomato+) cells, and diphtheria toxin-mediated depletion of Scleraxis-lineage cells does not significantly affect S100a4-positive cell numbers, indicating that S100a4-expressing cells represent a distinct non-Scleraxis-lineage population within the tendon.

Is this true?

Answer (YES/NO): NO